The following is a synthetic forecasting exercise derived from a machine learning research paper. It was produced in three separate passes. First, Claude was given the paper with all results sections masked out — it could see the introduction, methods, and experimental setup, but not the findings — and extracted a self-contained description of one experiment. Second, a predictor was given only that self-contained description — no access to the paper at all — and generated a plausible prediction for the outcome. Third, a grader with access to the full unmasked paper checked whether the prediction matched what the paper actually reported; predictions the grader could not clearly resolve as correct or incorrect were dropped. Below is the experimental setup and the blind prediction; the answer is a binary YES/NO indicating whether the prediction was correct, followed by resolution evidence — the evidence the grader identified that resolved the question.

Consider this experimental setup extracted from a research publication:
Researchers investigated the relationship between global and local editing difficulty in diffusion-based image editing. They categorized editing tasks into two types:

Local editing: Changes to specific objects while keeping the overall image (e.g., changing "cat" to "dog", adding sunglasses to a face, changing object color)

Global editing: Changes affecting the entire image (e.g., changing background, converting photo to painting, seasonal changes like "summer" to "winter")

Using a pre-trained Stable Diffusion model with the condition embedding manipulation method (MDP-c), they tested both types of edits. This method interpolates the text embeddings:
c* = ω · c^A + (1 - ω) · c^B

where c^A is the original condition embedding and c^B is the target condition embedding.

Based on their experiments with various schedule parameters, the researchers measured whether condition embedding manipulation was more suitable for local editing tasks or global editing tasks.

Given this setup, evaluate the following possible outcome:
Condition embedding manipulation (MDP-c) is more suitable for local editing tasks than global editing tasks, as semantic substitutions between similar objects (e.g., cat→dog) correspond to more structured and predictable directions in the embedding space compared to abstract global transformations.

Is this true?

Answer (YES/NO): YES